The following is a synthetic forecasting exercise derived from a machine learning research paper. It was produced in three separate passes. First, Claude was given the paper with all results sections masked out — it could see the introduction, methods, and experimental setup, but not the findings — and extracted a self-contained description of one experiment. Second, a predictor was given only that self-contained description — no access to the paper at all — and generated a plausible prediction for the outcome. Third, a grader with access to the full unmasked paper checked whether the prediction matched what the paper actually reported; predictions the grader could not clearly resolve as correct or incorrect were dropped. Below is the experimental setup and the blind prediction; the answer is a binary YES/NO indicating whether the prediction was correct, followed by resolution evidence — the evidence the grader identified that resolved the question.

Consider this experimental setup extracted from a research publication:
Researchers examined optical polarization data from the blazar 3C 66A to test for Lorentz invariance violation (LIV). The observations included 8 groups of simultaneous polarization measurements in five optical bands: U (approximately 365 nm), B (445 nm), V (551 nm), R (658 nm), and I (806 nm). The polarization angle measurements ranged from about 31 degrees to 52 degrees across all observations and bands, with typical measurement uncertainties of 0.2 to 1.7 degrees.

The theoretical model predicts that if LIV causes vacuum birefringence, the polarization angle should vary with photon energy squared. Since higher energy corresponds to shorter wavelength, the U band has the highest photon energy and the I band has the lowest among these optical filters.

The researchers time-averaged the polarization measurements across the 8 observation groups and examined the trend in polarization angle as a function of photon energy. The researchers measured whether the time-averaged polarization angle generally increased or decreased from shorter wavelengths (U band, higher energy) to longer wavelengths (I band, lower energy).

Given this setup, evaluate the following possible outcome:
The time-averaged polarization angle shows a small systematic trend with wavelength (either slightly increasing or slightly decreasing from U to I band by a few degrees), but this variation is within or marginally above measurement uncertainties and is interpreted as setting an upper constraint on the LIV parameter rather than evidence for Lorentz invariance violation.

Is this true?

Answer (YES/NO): NO